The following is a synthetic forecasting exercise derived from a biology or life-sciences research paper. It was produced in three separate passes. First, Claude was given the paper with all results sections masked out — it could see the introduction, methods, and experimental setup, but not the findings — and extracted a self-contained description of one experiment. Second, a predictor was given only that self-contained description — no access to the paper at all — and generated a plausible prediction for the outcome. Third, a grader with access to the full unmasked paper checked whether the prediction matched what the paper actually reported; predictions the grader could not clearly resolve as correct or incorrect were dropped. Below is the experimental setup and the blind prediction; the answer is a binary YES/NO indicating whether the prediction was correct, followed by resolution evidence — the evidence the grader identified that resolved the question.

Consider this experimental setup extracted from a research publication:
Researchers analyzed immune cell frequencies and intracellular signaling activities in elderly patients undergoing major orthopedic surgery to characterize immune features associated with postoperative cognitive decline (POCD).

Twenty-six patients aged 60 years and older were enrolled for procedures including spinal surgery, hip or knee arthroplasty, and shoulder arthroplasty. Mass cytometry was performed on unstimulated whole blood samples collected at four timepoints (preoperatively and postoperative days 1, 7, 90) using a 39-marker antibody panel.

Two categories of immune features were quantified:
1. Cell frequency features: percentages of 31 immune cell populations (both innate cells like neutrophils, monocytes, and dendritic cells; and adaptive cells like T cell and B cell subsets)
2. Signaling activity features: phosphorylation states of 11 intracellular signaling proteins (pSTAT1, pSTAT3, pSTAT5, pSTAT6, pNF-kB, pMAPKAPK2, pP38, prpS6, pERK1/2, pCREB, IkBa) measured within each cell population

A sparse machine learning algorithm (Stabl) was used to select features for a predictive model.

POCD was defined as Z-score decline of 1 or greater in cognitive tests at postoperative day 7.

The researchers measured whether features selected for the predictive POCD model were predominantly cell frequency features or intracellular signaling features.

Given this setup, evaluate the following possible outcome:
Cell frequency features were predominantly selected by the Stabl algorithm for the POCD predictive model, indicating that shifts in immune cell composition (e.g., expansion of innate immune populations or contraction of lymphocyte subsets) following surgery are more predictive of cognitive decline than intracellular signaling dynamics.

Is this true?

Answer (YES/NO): NO